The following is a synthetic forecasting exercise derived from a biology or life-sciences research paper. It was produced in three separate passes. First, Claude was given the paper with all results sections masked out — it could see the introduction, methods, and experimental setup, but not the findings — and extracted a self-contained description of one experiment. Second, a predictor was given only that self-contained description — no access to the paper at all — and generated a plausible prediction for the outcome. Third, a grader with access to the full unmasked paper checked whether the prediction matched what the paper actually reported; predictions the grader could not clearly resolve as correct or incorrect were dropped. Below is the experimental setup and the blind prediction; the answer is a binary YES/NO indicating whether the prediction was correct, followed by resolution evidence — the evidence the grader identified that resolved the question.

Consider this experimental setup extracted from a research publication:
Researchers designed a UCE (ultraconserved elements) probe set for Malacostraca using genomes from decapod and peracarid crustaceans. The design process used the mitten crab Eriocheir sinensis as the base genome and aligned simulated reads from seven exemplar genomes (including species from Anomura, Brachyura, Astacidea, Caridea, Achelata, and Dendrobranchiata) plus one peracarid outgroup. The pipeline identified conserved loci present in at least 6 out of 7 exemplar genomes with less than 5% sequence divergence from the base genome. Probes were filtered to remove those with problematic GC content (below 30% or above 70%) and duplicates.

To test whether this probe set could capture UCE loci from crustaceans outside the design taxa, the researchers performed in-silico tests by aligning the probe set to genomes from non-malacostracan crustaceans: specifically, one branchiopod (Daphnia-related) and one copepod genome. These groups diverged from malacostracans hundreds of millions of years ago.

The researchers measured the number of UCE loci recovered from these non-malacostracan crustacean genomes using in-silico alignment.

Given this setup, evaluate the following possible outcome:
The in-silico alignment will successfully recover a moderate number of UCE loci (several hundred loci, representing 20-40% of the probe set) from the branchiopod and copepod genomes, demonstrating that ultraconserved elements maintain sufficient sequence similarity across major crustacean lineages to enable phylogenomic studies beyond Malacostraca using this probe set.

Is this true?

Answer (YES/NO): YES